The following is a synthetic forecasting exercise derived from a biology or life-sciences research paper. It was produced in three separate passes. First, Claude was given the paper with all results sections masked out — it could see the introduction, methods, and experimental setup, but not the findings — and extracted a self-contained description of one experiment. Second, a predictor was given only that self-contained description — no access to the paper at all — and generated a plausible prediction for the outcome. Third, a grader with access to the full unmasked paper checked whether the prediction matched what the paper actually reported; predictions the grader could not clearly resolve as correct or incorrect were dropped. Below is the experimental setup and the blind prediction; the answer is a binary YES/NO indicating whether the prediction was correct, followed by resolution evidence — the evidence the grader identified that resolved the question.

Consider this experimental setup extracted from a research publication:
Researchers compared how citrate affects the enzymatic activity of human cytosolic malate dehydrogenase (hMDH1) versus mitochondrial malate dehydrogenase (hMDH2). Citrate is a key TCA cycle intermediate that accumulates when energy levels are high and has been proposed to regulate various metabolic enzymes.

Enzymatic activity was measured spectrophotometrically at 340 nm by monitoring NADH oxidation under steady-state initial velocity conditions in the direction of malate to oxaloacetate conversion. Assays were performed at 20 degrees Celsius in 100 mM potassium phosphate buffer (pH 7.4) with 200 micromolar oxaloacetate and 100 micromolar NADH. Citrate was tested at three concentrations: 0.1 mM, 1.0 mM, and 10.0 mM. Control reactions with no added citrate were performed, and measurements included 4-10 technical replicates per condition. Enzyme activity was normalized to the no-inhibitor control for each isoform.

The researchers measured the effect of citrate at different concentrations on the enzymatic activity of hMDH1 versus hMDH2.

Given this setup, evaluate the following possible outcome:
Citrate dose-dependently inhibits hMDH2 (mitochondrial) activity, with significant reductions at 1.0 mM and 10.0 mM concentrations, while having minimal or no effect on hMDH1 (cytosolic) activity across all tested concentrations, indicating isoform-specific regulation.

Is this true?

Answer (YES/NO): YES